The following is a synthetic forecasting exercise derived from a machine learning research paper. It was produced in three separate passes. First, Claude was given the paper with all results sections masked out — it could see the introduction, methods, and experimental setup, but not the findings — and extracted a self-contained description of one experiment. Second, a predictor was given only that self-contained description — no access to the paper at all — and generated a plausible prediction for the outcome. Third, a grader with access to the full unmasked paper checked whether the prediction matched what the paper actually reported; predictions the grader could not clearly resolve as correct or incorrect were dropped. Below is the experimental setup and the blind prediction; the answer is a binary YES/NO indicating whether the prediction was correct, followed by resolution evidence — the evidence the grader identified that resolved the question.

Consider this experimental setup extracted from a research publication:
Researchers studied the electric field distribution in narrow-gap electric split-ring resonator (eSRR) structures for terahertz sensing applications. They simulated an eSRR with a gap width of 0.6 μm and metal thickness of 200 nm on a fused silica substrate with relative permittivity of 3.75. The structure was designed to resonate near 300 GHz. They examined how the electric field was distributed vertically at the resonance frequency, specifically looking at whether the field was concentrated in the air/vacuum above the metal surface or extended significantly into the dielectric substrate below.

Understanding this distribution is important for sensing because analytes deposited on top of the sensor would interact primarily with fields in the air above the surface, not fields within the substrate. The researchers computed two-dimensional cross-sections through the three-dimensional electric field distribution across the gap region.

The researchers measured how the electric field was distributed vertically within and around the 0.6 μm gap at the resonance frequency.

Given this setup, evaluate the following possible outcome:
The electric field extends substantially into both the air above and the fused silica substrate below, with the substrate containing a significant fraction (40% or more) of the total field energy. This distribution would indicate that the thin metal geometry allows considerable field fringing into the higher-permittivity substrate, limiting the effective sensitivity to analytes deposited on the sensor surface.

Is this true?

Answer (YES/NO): NO